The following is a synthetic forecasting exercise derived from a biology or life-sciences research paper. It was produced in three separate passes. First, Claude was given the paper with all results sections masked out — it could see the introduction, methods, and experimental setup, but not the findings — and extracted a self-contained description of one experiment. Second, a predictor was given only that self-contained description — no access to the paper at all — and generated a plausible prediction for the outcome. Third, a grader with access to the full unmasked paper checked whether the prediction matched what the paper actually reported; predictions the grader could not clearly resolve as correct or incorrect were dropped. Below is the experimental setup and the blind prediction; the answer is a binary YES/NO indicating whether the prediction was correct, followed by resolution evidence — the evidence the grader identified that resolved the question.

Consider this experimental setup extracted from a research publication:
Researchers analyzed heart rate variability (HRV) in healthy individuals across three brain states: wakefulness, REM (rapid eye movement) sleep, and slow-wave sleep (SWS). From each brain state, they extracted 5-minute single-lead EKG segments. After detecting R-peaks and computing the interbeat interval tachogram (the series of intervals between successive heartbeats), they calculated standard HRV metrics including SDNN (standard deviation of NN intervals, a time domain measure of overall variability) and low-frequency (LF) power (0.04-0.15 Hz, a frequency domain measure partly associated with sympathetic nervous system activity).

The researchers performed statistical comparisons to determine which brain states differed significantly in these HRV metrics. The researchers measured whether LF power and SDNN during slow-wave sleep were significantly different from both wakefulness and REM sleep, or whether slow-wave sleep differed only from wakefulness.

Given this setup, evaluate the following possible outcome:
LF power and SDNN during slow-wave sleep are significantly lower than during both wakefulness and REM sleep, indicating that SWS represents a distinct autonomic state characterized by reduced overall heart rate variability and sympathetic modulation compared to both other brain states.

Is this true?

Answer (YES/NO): YES